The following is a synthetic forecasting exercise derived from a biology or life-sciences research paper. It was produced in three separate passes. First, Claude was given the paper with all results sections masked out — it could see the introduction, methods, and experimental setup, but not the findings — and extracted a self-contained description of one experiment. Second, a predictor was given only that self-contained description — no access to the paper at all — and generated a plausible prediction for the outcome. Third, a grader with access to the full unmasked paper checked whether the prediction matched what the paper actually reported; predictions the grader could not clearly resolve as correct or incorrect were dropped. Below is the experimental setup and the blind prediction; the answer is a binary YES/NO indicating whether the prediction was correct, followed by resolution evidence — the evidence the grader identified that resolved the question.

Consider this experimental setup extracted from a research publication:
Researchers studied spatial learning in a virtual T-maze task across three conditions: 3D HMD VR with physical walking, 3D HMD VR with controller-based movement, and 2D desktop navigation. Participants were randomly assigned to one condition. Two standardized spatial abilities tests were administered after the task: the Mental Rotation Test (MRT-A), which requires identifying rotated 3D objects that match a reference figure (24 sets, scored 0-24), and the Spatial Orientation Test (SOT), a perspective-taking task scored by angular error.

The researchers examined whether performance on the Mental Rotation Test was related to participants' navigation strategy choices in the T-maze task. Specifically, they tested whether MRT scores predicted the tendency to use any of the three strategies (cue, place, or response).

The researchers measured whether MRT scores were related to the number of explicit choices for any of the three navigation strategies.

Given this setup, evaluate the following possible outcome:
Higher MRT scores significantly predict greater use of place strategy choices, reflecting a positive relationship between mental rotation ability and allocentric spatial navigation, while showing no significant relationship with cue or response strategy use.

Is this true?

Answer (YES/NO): NO